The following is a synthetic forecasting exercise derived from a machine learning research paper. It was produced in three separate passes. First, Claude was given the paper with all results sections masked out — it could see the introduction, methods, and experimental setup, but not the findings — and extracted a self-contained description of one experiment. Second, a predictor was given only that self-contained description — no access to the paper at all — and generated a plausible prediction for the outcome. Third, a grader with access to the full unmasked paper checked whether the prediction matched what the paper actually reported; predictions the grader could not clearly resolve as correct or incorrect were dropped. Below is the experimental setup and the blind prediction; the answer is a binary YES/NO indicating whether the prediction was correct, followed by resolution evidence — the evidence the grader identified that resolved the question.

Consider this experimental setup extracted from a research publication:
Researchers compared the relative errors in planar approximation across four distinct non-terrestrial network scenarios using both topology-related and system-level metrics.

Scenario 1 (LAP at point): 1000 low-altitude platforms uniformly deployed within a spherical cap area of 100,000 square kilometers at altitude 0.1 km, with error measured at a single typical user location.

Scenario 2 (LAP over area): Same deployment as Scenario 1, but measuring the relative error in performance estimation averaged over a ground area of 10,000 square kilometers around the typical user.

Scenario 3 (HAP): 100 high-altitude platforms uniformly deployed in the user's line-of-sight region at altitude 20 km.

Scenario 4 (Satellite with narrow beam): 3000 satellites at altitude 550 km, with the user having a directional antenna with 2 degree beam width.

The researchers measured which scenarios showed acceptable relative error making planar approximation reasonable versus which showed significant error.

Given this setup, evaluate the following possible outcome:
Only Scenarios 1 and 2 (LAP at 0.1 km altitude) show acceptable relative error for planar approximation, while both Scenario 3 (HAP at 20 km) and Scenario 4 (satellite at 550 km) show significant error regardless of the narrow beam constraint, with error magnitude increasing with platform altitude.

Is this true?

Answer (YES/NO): NO